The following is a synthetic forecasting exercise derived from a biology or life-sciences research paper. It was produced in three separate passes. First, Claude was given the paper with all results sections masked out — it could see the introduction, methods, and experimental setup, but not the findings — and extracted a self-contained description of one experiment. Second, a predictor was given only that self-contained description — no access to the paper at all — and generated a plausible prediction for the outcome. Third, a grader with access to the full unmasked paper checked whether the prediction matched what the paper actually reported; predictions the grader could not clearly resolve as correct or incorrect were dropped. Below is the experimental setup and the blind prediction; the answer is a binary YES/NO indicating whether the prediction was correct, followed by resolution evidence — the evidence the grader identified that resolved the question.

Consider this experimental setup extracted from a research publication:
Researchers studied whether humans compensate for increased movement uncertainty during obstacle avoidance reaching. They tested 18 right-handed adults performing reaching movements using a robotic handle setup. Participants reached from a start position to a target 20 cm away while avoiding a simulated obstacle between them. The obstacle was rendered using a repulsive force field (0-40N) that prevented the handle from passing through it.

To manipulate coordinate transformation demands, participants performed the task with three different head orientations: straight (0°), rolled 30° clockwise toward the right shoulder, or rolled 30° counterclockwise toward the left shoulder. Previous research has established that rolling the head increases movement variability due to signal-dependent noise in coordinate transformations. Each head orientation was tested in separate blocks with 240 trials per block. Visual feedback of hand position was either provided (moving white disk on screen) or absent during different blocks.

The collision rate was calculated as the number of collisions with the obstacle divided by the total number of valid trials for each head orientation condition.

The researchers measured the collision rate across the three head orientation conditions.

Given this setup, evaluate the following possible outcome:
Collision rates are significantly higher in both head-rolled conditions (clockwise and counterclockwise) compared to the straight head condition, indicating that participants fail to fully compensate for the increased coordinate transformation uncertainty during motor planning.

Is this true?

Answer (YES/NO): NO